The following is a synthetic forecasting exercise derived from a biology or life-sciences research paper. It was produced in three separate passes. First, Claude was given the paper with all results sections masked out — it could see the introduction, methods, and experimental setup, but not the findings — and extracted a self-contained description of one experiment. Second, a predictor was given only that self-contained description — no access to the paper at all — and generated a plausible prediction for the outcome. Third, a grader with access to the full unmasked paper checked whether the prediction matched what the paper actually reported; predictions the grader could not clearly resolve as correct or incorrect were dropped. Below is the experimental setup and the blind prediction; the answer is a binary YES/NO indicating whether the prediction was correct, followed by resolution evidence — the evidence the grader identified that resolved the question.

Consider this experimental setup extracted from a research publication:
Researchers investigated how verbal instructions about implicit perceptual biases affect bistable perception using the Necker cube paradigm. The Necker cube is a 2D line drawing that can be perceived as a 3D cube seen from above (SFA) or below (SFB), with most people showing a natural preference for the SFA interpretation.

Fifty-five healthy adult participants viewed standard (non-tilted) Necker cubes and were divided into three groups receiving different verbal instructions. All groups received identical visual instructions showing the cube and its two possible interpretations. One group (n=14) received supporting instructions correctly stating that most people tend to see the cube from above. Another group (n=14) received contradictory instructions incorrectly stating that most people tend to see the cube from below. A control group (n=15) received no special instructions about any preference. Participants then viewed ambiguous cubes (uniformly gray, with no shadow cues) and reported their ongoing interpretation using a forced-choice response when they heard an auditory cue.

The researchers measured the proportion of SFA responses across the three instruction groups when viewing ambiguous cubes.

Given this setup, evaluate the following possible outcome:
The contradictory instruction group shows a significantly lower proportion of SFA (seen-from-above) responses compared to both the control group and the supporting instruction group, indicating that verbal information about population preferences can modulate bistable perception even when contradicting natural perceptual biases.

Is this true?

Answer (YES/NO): YES